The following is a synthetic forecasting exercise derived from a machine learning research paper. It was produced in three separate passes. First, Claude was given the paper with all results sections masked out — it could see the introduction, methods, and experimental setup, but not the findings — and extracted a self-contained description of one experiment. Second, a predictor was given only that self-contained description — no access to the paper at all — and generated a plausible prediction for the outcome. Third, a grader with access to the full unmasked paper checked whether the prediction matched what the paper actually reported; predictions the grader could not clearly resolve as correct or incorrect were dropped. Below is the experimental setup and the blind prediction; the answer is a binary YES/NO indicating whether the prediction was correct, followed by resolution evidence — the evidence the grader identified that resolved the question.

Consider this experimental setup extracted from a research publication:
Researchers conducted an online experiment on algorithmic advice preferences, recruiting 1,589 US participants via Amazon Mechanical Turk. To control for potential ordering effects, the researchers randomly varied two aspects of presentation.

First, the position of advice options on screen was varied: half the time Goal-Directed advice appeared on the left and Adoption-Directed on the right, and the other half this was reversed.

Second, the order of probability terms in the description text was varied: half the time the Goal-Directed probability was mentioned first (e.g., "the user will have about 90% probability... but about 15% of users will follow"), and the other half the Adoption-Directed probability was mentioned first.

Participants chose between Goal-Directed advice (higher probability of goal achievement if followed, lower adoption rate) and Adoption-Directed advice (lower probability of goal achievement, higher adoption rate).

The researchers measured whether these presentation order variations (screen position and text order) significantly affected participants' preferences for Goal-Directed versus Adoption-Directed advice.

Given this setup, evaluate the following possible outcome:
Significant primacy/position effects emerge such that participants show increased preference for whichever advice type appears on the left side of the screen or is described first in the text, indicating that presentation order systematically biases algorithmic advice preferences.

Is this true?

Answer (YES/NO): NO